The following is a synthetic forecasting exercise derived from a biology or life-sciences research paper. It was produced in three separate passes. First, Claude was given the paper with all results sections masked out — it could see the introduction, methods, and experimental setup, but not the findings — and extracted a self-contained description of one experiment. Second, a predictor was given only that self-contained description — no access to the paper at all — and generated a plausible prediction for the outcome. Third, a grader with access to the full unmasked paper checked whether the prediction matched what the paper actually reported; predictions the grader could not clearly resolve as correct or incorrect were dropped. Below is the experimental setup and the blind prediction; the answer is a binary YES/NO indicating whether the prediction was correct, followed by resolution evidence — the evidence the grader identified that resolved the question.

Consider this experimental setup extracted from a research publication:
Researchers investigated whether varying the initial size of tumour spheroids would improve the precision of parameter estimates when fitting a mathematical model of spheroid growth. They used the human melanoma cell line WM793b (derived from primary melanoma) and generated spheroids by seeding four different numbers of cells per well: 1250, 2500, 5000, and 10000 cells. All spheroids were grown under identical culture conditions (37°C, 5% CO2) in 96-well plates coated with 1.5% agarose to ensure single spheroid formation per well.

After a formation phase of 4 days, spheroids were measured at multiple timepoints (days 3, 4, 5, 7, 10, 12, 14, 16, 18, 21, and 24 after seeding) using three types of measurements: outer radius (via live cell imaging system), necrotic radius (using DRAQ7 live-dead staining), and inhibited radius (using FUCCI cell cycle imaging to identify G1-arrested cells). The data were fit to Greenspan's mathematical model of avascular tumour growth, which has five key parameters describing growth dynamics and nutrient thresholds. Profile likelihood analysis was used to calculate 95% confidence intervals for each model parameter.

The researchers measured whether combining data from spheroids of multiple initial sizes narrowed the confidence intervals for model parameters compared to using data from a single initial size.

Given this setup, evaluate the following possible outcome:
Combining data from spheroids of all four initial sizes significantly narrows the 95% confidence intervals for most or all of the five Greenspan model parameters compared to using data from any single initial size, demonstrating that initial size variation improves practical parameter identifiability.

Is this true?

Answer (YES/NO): NO